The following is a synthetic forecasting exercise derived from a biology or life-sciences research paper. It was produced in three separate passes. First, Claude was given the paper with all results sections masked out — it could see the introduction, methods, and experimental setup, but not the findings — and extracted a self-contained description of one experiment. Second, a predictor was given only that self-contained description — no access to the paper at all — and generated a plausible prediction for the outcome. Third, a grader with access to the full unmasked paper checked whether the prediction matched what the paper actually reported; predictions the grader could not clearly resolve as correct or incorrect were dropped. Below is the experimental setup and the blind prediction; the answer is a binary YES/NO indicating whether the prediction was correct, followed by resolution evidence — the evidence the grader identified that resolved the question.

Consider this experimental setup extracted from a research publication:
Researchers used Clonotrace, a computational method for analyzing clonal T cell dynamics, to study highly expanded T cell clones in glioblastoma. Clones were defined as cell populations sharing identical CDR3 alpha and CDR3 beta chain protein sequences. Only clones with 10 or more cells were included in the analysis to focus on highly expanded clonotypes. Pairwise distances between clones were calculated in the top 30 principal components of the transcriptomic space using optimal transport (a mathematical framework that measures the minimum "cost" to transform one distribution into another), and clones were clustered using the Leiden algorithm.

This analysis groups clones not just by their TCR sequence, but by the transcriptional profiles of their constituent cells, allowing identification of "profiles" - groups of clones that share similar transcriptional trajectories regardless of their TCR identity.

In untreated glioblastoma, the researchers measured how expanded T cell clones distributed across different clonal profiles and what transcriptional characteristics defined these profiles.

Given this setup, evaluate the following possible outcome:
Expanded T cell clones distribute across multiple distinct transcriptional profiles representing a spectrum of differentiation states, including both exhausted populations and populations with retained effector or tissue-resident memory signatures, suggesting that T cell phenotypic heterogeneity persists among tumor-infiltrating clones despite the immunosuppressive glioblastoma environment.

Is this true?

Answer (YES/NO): NO